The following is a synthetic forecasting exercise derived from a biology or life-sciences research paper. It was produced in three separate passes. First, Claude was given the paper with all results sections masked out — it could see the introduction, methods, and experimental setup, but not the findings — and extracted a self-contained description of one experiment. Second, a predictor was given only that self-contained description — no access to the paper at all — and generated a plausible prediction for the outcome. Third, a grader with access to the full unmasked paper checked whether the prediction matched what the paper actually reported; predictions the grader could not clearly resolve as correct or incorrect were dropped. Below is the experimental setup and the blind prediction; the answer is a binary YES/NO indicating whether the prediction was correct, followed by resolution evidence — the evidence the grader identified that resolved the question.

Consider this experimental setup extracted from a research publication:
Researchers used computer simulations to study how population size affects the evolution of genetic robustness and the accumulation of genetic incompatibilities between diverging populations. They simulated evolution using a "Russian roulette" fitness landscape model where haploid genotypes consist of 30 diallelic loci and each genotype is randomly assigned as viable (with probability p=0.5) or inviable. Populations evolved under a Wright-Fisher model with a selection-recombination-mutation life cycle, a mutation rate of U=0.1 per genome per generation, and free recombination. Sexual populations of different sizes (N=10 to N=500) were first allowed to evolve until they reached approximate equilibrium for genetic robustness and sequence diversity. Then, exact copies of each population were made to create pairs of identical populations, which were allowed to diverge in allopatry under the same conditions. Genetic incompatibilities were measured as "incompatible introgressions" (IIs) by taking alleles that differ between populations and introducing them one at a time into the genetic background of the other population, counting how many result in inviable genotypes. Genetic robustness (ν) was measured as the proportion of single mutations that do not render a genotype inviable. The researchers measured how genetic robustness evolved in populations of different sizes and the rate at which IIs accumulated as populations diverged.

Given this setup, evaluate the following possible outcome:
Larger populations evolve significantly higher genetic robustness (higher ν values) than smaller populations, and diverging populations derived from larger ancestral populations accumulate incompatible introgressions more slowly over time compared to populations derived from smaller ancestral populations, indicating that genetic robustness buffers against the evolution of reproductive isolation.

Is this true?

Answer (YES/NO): YES